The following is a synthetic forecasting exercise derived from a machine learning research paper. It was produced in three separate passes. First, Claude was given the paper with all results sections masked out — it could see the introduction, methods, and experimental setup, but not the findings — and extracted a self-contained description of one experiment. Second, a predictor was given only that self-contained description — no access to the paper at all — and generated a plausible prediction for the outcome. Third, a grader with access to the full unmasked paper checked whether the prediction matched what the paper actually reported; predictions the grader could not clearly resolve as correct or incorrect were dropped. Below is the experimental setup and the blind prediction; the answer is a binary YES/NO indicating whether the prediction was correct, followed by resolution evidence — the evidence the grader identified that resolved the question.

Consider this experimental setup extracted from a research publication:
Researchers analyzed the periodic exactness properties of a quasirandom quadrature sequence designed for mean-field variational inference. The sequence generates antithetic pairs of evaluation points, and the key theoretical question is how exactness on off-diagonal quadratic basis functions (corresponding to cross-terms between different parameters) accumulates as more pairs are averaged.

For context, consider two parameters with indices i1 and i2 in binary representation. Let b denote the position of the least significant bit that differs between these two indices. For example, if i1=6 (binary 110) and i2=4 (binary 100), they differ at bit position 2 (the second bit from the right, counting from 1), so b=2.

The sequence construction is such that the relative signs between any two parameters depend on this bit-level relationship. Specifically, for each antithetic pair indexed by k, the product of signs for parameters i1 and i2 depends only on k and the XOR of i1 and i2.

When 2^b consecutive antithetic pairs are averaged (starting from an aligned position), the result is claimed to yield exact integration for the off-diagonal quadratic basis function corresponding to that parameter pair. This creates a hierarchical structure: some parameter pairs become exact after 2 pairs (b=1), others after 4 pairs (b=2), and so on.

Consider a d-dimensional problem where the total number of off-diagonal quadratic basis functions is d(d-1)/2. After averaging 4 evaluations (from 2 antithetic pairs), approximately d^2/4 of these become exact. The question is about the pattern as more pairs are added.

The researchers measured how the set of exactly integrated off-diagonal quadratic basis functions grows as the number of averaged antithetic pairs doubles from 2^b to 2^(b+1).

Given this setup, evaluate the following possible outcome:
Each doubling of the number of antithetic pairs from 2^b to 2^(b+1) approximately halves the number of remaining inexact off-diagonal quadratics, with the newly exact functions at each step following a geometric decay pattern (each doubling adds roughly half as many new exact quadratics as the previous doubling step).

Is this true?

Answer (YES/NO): YES